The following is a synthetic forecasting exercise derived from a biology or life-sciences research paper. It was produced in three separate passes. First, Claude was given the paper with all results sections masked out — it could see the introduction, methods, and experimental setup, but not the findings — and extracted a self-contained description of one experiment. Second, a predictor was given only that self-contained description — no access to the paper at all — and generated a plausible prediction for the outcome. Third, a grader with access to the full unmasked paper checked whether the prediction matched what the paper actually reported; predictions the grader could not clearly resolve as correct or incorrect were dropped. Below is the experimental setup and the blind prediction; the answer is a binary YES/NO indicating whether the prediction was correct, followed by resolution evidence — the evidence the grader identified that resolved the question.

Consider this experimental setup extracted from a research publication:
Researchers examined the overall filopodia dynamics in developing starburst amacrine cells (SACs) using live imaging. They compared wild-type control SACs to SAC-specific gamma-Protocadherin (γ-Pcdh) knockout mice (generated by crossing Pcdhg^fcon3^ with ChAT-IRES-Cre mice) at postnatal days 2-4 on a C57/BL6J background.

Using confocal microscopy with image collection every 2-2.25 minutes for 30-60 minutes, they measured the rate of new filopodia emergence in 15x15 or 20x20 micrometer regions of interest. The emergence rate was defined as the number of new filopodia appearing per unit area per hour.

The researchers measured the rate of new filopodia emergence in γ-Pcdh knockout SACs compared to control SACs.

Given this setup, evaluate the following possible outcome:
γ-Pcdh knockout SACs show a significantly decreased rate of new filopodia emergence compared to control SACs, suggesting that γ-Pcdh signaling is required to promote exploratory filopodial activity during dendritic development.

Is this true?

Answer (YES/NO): NO